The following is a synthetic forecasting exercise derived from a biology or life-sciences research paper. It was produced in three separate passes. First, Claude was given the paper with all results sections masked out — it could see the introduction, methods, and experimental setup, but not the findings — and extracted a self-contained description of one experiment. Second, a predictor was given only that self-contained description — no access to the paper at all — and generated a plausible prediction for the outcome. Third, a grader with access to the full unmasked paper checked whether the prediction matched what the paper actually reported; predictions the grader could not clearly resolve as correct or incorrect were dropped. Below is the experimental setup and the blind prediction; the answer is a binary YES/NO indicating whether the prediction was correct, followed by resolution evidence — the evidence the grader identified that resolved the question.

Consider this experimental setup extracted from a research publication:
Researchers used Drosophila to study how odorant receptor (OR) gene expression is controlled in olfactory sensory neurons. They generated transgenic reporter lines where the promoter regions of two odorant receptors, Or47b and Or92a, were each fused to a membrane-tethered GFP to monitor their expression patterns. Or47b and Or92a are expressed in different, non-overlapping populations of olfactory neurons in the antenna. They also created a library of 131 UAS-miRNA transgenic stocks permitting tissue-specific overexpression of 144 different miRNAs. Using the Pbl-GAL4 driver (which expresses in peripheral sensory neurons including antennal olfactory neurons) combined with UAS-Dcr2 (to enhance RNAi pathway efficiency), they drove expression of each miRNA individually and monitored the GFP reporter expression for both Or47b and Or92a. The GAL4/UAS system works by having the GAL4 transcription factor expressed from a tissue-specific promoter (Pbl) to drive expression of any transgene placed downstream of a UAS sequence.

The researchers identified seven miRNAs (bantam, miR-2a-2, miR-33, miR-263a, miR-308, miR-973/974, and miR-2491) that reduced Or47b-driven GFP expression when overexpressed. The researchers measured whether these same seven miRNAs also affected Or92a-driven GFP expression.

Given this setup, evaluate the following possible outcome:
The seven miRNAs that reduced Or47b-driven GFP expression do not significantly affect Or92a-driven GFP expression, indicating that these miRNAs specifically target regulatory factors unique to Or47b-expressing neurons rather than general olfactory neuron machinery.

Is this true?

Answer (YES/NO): YES